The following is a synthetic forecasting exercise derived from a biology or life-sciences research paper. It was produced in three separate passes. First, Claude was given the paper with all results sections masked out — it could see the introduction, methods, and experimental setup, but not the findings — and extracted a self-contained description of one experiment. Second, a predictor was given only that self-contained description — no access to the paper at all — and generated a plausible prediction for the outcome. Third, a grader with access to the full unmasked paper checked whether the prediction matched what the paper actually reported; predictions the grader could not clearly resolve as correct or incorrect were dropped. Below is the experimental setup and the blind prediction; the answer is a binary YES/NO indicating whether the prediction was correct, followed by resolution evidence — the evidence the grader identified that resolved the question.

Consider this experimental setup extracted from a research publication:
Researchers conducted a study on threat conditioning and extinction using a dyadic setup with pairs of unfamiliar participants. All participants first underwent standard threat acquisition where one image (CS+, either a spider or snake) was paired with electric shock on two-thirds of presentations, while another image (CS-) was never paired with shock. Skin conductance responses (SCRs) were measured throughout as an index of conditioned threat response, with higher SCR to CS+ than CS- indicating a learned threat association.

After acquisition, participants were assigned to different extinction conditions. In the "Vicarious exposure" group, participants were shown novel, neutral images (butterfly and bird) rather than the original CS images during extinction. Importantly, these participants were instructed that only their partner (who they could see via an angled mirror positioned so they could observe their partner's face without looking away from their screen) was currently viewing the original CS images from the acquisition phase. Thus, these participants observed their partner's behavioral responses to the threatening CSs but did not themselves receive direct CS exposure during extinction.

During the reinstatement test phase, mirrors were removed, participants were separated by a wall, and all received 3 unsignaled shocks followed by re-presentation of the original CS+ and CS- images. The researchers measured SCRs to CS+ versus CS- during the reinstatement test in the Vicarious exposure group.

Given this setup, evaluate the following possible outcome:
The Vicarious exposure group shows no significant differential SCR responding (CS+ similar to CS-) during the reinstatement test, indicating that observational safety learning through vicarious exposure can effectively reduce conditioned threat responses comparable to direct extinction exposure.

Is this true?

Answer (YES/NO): NO